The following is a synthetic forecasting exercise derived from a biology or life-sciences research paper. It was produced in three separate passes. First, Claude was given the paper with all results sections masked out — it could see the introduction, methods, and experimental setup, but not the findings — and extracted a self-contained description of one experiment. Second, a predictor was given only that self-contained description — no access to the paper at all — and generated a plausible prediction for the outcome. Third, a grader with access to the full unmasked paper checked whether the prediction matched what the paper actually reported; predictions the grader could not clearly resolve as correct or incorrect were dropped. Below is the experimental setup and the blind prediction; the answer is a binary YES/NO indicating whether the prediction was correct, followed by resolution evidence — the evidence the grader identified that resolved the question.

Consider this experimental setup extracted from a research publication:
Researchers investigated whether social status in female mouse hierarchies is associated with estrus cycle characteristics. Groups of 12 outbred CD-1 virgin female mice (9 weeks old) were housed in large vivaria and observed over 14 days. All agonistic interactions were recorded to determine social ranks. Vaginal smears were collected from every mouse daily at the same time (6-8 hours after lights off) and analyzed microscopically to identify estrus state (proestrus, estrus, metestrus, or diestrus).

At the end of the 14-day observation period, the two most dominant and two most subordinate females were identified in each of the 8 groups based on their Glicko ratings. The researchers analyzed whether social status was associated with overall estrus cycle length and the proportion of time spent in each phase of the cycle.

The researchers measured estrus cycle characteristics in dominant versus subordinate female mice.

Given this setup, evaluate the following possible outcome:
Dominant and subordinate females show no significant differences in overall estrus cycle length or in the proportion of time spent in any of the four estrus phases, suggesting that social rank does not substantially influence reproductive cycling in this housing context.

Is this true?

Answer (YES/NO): NO